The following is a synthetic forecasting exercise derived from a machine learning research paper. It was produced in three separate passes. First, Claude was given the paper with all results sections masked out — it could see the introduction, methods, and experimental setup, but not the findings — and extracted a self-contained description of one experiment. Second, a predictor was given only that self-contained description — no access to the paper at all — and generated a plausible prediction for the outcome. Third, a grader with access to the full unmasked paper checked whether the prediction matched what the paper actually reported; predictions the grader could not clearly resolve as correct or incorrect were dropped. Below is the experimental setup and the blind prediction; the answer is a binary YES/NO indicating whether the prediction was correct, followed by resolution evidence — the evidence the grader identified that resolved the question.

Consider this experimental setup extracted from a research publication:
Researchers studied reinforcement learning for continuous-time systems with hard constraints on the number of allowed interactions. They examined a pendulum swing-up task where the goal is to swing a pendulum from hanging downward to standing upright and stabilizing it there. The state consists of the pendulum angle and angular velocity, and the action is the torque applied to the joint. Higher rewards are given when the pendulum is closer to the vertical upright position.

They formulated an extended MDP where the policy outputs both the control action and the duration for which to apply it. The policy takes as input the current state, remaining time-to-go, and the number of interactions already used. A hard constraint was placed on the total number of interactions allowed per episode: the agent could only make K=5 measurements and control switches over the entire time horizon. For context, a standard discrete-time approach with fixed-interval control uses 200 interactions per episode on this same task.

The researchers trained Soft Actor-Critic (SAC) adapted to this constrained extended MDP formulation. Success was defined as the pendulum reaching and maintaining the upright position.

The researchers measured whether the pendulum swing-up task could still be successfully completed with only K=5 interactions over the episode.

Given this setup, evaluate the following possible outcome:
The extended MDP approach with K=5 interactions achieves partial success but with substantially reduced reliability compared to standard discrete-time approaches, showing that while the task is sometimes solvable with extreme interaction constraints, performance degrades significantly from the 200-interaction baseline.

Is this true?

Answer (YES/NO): NO